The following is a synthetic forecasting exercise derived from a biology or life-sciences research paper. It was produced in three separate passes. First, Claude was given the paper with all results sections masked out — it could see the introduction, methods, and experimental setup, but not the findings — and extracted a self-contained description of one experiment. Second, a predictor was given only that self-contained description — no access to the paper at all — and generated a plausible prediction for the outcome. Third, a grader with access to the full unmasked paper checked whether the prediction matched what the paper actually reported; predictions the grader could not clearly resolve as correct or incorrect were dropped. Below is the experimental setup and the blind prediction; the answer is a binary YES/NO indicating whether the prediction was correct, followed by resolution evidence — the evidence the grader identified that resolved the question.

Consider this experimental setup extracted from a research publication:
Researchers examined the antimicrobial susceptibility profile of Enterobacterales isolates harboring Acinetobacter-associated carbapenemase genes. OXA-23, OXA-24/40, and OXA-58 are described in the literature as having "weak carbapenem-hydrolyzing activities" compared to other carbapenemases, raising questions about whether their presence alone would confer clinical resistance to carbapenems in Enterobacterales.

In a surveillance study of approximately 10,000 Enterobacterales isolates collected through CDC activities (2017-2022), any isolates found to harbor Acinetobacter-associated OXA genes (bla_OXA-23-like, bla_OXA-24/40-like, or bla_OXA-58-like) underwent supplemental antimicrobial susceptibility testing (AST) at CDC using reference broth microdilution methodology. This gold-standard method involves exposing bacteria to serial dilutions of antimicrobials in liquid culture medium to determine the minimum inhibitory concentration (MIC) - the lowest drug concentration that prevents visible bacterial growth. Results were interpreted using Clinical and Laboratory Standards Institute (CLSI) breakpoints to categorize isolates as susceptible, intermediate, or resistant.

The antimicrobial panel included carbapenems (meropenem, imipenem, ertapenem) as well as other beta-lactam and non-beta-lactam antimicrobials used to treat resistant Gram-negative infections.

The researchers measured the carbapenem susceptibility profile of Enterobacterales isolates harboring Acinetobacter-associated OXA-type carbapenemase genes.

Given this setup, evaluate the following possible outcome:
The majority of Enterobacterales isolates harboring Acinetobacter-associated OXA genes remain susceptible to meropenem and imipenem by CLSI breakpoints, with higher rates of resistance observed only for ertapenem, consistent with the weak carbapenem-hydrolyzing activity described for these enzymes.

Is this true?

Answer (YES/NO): NO